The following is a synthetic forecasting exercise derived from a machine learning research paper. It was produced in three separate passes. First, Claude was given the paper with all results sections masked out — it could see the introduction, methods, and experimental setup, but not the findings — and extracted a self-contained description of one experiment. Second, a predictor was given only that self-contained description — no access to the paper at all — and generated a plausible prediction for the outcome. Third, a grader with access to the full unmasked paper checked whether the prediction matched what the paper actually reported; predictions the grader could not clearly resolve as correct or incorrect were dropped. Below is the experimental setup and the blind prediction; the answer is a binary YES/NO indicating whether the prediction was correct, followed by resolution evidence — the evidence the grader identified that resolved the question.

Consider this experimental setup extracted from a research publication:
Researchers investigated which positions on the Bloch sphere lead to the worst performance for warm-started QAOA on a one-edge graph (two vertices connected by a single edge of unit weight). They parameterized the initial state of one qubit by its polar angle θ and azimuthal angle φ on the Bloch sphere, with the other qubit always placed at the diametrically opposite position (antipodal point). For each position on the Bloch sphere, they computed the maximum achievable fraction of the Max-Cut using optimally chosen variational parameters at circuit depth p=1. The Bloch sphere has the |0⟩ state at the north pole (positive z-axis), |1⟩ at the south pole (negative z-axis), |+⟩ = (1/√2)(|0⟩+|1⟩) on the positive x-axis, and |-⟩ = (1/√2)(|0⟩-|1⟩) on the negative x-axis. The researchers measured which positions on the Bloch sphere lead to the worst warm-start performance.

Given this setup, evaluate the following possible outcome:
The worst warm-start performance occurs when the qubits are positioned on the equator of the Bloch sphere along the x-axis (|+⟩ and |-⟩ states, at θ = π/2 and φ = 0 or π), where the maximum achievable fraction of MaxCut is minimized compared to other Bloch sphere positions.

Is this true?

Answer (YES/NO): YES